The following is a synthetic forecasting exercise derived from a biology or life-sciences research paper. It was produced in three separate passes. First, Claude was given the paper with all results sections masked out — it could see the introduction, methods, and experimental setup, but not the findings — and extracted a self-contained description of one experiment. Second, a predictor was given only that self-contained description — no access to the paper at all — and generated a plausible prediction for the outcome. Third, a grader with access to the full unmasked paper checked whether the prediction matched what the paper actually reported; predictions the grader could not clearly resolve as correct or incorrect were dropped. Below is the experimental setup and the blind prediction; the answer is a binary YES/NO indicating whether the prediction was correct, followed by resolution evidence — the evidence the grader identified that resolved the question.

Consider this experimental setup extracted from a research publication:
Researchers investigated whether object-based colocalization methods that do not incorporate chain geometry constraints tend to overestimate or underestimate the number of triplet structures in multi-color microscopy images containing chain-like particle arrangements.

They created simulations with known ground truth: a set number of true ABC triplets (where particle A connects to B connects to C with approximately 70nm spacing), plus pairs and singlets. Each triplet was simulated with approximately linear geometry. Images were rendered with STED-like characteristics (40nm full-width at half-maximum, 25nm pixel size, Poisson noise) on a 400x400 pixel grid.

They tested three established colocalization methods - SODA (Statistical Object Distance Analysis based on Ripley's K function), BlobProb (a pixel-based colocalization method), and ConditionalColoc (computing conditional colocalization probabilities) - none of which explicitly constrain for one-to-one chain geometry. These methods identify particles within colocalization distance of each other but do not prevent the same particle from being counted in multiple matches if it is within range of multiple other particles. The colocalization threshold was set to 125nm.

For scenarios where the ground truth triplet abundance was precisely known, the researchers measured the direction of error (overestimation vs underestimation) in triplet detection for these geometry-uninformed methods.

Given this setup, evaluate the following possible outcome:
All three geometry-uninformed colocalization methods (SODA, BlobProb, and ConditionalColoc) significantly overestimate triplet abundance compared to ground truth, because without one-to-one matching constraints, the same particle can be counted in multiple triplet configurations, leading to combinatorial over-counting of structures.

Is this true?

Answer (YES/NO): NO